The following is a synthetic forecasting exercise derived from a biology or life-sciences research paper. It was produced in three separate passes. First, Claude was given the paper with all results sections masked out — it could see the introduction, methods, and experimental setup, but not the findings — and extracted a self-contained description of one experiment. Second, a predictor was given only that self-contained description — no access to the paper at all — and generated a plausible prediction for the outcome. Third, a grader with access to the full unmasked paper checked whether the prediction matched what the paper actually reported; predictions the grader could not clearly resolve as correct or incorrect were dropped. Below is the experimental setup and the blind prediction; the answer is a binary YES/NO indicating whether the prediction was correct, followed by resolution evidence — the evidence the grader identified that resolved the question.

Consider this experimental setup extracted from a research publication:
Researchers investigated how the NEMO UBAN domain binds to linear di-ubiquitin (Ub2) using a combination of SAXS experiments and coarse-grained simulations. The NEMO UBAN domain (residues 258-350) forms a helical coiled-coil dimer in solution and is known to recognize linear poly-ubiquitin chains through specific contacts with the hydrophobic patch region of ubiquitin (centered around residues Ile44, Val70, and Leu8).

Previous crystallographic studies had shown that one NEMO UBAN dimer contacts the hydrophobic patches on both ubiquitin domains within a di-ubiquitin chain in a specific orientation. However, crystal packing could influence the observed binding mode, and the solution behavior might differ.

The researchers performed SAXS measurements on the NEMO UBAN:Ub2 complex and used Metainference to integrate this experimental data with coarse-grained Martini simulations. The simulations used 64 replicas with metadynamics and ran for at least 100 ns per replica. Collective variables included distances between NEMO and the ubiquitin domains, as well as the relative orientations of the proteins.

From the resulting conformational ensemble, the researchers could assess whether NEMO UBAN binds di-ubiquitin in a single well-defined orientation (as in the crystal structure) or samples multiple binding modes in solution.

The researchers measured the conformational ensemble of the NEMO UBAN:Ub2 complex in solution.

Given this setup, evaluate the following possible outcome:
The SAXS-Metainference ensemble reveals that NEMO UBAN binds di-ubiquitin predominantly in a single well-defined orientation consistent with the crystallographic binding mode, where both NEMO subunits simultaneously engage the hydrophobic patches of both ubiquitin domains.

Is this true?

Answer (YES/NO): NO